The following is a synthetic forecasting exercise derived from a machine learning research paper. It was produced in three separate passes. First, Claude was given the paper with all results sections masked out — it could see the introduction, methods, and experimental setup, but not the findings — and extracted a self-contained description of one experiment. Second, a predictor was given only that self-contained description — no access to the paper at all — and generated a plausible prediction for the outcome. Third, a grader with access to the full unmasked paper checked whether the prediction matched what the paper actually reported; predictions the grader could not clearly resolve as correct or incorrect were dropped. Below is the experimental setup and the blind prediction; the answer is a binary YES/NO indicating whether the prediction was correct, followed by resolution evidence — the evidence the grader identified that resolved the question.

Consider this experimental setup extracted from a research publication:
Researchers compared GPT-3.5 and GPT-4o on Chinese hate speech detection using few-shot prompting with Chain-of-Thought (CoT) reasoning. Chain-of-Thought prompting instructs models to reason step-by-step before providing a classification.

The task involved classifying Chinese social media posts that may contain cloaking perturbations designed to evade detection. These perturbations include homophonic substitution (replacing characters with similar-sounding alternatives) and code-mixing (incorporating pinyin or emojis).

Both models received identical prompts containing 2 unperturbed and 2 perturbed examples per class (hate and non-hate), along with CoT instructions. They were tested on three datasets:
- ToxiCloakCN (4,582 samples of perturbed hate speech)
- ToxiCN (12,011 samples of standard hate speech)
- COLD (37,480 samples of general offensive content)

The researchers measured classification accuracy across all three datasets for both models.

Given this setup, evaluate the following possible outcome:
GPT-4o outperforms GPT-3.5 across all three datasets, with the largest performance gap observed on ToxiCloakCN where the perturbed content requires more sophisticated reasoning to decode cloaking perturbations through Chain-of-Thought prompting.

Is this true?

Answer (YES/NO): NO